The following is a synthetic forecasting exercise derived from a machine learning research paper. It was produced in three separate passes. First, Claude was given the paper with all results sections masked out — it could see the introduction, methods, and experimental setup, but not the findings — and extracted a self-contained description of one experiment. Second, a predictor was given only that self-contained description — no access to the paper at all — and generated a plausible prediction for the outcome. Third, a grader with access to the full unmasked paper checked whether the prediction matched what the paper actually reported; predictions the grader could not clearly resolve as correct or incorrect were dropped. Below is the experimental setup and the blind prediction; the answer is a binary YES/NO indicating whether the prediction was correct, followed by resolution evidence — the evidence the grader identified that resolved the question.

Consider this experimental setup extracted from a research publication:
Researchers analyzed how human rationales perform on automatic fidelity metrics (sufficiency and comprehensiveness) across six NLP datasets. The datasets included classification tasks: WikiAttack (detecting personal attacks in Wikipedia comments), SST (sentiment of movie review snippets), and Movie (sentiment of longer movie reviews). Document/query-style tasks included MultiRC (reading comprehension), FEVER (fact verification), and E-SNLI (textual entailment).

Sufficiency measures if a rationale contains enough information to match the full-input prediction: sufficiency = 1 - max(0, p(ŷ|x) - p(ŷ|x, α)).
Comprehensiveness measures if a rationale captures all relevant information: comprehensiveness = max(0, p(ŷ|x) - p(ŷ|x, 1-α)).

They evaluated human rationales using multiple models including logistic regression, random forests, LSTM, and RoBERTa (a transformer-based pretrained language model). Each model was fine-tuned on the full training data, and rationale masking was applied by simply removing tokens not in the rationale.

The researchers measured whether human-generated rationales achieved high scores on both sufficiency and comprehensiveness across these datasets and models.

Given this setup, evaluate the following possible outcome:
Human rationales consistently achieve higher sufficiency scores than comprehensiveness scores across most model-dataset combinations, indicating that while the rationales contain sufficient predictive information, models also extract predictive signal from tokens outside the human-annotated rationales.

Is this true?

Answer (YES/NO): YES